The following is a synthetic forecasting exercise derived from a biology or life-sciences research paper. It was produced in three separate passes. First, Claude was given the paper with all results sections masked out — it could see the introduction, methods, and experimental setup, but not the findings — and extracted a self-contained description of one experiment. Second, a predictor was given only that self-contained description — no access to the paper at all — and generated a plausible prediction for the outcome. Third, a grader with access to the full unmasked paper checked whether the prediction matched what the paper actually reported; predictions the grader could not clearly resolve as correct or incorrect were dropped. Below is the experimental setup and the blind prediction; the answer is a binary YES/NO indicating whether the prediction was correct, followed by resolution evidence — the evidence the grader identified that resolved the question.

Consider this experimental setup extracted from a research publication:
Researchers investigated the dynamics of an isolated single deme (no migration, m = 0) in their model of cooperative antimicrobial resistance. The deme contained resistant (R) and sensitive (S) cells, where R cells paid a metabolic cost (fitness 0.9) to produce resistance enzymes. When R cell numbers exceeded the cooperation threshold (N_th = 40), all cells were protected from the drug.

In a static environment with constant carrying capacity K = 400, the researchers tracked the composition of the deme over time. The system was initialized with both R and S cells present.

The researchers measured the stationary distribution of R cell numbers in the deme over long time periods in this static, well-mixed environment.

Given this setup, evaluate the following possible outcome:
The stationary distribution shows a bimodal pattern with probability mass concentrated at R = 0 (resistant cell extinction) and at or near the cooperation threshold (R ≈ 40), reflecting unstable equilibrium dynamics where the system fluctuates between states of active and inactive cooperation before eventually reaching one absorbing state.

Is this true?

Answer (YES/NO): NO